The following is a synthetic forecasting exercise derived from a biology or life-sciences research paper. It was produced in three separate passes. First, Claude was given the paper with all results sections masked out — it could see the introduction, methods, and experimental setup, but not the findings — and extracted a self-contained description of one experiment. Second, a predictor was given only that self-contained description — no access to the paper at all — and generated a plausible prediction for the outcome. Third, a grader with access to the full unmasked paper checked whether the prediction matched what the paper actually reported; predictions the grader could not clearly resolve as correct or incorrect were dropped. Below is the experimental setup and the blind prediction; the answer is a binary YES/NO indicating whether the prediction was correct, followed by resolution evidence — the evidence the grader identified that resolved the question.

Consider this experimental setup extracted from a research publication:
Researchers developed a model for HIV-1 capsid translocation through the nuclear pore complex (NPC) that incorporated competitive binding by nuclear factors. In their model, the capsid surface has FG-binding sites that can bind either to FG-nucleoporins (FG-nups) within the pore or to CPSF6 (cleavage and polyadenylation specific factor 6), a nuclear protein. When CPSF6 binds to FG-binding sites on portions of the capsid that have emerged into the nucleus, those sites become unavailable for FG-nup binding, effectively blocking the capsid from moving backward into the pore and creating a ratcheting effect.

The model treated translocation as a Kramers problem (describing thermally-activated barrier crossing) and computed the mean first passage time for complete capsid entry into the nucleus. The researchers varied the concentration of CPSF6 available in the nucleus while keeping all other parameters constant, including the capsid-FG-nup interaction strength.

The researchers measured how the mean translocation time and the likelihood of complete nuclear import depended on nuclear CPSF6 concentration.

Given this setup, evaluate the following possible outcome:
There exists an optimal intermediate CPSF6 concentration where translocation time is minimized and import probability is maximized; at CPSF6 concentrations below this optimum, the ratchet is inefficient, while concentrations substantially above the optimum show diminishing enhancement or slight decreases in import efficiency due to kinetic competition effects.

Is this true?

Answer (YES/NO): NO